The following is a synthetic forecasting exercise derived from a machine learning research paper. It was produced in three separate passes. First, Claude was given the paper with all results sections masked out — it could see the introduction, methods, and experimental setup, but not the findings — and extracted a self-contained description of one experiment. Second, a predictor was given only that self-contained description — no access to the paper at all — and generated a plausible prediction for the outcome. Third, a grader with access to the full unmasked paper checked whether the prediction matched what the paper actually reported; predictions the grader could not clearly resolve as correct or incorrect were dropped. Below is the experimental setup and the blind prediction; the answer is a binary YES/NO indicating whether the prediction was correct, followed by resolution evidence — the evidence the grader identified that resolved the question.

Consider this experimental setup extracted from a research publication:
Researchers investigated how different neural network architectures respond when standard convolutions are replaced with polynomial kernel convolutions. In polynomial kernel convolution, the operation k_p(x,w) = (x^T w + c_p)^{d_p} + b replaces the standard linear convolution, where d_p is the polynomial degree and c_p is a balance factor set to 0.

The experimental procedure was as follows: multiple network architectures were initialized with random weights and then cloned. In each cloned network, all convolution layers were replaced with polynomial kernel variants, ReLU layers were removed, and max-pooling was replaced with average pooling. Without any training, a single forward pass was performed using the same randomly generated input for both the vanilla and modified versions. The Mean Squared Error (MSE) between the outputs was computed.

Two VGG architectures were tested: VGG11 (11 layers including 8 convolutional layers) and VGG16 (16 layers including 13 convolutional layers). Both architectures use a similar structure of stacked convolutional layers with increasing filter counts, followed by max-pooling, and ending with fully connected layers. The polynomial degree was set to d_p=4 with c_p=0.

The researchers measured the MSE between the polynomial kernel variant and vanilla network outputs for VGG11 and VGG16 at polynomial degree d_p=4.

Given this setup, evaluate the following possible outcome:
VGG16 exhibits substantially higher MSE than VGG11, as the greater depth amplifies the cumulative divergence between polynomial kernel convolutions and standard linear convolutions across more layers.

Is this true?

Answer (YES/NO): NO